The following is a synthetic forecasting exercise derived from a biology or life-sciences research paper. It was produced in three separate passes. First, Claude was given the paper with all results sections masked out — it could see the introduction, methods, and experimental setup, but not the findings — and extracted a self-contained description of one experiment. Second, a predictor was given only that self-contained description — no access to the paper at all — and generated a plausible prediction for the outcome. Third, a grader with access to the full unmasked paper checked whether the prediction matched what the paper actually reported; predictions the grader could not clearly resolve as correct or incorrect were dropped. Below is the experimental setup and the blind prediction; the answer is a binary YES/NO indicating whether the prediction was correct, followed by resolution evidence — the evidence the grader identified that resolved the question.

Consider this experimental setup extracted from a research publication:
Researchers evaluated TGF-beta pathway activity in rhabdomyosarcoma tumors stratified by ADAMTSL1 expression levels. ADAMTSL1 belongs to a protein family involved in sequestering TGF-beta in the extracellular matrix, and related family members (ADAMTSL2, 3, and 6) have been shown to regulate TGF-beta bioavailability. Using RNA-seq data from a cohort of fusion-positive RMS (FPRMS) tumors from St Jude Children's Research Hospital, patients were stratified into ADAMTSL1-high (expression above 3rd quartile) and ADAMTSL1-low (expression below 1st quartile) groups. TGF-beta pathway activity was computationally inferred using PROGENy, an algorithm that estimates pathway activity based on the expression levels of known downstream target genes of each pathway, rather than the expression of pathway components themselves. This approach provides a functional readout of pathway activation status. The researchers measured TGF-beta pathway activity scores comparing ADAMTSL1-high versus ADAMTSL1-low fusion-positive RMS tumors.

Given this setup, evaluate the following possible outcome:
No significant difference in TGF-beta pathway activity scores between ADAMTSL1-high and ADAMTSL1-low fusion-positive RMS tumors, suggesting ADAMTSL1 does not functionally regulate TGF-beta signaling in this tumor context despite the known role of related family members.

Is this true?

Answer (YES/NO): NO